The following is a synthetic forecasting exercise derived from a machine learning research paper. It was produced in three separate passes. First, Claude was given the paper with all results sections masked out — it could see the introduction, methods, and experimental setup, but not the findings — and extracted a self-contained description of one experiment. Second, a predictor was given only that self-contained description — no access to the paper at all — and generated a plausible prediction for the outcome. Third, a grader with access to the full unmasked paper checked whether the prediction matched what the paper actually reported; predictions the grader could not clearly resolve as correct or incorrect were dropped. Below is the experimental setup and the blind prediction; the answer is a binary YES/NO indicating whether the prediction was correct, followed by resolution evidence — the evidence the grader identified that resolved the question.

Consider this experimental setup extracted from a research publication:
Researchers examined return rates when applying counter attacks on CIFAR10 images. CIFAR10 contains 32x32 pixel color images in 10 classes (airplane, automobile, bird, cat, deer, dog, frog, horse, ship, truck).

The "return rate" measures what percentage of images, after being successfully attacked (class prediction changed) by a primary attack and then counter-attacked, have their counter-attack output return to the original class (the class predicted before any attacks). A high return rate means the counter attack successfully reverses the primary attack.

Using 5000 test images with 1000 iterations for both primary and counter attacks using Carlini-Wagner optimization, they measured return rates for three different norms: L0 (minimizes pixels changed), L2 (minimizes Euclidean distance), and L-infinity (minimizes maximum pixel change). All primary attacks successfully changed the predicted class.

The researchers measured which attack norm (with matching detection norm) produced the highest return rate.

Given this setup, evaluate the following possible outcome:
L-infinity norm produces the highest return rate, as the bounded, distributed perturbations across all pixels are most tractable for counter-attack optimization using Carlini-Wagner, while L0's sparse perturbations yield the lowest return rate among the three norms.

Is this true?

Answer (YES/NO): NO